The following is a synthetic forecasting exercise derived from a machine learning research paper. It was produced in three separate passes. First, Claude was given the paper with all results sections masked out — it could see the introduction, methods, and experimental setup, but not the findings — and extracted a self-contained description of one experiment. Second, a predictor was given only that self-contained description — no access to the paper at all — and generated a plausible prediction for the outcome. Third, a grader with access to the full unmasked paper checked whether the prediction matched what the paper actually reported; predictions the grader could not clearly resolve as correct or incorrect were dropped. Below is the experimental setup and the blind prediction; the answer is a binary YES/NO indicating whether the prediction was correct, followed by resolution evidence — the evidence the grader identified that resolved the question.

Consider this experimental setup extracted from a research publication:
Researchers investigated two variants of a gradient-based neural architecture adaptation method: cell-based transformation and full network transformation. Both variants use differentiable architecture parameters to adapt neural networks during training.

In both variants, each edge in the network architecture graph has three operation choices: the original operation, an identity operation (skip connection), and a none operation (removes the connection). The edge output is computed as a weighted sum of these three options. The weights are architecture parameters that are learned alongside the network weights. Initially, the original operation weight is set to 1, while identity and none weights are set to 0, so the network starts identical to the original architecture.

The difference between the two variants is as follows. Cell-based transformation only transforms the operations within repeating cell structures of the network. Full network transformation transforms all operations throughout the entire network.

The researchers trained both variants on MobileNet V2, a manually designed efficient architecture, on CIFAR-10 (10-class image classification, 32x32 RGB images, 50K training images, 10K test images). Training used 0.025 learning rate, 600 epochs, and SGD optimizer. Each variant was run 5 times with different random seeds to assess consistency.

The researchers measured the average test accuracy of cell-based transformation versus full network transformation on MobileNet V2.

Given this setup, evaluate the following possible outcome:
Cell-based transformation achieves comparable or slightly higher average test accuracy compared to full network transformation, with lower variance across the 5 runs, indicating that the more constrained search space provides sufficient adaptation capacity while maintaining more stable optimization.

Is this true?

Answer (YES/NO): NO